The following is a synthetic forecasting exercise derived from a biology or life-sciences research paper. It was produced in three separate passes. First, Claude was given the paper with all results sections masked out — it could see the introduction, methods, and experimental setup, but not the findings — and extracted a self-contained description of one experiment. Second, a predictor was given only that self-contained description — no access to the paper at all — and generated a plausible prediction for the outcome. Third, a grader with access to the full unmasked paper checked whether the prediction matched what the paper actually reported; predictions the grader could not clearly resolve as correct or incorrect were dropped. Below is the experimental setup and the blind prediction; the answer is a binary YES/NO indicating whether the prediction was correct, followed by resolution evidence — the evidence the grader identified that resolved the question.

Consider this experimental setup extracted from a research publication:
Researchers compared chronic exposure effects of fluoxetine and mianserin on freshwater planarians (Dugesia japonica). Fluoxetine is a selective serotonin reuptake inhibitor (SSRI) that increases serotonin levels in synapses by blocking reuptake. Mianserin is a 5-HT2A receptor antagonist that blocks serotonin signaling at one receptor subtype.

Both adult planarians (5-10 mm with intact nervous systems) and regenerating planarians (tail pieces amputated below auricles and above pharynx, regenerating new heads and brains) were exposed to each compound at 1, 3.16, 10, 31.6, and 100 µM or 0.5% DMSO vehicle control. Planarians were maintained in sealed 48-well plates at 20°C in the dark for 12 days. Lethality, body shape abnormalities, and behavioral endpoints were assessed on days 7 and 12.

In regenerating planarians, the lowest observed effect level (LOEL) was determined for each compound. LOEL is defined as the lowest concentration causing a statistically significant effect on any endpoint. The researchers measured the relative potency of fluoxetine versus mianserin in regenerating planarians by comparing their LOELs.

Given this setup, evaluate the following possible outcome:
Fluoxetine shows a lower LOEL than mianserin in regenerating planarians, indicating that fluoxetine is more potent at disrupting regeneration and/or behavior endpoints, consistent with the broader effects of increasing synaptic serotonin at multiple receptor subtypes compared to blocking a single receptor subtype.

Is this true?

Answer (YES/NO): YES